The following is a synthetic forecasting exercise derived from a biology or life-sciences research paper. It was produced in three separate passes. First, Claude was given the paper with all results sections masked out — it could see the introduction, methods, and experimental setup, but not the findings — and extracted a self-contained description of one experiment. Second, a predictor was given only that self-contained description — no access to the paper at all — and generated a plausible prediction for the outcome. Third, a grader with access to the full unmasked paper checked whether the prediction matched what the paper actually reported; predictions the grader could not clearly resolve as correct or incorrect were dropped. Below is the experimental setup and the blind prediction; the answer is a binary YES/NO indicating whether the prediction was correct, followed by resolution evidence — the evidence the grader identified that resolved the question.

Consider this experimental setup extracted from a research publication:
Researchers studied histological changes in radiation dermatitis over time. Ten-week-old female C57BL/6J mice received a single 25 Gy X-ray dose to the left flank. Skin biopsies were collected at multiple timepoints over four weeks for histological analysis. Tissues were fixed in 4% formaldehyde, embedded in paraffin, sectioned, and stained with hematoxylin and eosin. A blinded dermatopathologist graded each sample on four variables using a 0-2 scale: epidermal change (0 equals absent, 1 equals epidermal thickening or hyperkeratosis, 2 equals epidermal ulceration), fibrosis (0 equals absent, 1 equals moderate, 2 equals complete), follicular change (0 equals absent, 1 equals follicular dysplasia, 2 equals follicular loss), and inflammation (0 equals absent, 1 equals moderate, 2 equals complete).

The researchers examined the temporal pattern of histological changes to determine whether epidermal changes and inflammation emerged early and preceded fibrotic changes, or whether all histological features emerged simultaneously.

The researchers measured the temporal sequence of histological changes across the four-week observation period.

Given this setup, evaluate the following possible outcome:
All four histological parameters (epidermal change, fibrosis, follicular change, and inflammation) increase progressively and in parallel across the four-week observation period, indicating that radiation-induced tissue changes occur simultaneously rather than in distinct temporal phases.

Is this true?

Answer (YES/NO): NO